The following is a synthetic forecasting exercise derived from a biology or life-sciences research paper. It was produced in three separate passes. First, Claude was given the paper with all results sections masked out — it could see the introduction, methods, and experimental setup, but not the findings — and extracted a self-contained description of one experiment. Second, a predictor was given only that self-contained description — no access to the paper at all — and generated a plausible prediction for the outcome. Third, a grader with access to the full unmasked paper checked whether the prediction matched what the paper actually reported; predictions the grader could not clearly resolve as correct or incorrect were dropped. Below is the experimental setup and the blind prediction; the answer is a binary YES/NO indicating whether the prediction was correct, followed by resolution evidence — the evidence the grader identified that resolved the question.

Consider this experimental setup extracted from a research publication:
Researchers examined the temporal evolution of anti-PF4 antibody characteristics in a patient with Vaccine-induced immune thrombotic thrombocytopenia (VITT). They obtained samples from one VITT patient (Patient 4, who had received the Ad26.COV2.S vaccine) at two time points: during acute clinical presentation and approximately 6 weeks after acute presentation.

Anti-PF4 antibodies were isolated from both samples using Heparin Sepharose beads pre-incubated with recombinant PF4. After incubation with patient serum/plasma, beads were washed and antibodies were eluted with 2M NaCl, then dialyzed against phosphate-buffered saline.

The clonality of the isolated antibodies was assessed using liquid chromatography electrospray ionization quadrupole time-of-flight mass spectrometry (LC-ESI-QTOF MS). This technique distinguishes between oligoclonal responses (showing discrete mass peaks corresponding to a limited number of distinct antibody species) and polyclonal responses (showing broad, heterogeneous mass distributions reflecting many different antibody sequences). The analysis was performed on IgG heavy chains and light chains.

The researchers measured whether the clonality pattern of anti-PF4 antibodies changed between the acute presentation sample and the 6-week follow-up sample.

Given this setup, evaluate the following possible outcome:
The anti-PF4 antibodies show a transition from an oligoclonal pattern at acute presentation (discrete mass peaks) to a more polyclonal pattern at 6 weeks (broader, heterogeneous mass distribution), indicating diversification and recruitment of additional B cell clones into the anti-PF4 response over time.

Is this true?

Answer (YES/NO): NO